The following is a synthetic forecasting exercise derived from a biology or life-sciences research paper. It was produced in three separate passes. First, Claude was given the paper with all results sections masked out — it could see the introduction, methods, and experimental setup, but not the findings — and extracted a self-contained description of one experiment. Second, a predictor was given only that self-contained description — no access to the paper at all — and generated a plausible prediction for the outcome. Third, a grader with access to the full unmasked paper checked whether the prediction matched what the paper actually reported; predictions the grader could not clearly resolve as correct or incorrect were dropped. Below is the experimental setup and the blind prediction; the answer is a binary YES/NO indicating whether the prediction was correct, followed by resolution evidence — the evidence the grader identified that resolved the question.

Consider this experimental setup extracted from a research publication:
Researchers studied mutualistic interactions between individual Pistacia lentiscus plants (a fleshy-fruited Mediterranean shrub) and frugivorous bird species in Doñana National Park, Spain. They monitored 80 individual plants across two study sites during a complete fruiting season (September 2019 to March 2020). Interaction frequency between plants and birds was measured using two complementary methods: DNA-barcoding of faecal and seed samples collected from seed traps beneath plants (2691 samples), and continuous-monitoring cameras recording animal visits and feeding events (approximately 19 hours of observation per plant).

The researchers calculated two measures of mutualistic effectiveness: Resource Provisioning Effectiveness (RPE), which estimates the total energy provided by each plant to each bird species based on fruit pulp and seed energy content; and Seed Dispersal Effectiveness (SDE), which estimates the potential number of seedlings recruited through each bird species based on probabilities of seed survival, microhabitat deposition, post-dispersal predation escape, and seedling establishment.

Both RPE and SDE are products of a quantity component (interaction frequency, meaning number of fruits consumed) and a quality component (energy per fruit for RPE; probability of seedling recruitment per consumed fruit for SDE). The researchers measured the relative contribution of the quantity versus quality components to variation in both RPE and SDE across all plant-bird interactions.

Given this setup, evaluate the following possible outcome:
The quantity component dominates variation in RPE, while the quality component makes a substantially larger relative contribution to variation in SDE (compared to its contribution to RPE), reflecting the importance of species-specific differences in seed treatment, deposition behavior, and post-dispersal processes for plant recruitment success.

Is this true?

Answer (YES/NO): YES